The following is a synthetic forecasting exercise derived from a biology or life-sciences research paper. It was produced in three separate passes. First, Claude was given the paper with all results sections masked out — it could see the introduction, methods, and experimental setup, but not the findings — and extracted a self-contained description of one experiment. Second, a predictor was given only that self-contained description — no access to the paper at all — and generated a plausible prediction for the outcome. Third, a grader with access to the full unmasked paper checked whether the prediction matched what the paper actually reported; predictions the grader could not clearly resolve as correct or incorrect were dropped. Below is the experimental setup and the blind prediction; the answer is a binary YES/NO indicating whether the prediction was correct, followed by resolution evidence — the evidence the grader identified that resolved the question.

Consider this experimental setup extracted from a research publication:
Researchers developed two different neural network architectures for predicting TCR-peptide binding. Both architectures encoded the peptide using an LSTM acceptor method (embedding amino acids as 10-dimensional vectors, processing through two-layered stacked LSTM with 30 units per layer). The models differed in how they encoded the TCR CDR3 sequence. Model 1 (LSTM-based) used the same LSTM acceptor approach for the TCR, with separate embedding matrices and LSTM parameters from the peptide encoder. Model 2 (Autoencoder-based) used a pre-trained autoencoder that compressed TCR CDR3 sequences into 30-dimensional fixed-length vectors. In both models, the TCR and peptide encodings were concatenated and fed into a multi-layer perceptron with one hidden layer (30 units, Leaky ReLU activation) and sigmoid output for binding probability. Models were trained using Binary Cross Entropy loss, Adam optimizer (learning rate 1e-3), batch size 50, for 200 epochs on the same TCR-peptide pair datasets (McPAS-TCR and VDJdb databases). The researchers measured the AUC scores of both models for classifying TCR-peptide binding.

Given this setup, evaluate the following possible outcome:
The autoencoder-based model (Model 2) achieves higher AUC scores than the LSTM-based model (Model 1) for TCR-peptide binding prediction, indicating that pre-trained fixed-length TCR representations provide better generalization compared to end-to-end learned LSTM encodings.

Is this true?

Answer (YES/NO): YES